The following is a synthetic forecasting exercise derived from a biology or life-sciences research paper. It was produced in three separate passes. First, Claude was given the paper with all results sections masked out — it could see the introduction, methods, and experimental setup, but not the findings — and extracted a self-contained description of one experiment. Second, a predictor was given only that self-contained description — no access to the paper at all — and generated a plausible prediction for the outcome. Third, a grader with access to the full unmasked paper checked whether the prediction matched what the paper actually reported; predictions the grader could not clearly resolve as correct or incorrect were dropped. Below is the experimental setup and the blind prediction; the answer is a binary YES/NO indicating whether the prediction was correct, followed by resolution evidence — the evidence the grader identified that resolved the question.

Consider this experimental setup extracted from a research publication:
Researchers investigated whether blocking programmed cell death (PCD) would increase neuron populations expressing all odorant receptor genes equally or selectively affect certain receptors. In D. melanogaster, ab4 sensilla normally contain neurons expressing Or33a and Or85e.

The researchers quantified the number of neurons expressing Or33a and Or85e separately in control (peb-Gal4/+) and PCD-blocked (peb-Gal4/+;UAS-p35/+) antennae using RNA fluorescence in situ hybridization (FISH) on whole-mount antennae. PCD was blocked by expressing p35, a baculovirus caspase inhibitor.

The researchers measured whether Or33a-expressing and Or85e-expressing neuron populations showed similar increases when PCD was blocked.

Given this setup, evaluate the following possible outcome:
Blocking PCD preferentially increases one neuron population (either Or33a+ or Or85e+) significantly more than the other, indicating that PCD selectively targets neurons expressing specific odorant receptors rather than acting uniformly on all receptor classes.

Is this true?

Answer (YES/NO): YES